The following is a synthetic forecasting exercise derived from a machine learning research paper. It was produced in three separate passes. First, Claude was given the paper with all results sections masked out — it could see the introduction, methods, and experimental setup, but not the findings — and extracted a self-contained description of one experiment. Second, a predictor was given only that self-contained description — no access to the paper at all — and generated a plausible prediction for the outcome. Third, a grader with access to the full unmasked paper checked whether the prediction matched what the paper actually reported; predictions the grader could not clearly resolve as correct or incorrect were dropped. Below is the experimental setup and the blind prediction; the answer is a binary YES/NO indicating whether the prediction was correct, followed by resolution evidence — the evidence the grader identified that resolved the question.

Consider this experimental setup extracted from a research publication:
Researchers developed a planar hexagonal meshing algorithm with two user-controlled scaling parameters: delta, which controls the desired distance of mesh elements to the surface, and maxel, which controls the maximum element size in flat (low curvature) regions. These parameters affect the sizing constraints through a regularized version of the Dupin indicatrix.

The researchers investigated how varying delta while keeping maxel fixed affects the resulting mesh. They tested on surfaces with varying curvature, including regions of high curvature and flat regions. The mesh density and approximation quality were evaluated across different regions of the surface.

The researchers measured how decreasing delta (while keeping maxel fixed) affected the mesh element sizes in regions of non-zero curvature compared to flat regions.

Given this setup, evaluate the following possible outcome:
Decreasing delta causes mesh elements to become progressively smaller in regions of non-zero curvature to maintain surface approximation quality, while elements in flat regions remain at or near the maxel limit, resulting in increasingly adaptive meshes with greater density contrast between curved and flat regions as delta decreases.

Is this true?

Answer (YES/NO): YES